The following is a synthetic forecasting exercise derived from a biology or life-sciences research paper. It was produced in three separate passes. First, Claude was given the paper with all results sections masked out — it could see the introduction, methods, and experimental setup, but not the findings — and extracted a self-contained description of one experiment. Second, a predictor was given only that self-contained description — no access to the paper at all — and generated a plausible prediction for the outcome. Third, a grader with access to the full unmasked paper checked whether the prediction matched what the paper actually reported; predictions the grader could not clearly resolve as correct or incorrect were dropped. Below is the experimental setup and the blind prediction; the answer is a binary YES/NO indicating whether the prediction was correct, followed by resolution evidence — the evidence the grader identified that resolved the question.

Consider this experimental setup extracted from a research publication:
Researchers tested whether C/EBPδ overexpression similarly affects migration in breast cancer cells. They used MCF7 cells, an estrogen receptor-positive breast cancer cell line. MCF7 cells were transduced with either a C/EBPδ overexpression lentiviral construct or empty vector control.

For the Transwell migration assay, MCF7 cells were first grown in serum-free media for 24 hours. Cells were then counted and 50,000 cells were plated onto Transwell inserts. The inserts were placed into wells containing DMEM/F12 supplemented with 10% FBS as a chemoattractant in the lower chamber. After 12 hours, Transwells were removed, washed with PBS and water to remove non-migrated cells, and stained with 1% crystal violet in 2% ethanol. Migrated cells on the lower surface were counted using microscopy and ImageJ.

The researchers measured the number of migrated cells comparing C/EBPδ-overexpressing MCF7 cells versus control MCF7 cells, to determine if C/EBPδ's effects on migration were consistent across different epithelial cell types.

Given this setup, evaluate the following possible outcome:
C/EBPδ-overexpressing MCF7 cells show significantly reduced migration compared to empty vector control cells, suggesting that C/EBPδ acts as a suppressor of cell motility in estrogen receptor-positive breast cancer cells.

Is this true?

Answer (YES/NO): NO